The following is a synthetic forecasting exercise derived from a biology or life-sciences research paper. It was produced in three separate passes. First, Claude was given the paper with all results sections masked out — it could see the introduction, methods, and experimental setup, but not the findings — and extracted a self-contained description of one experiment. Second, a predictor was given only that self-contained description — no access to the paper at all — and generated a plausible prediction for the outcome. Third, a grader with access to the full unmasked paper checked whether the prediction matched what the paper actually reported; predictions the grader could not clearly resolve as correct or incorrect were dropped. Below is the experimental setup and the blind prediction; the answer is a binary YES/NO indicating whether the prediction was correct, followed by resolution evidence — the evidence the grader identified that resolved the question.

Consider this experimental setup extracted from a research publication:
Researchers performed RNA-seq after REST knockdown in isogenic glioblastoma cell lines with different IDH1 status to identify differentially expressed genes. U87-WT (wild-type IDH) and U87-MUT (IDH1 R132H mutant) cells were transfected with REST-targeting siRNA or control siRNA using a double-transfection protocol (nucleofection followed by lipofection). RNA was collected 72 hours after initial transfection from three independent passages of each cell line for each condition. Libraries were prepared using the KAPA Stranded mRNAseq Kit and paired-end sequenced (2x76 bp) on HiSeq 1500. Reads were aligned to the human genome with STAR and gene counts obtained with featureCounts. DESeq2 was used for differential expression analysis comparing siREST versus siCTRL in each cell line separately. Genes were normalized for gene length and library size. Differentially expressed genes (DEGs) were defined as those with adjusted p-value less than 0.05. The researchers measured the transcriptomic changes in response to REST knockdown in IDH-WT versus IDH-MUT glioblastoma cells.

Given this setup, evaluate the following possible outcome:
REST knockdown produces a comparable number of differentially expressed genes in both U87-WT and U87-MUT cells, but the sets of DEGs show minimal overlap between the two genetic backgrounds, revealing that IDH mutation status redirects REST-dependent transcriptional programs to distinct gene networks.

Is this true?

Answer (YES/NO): NO